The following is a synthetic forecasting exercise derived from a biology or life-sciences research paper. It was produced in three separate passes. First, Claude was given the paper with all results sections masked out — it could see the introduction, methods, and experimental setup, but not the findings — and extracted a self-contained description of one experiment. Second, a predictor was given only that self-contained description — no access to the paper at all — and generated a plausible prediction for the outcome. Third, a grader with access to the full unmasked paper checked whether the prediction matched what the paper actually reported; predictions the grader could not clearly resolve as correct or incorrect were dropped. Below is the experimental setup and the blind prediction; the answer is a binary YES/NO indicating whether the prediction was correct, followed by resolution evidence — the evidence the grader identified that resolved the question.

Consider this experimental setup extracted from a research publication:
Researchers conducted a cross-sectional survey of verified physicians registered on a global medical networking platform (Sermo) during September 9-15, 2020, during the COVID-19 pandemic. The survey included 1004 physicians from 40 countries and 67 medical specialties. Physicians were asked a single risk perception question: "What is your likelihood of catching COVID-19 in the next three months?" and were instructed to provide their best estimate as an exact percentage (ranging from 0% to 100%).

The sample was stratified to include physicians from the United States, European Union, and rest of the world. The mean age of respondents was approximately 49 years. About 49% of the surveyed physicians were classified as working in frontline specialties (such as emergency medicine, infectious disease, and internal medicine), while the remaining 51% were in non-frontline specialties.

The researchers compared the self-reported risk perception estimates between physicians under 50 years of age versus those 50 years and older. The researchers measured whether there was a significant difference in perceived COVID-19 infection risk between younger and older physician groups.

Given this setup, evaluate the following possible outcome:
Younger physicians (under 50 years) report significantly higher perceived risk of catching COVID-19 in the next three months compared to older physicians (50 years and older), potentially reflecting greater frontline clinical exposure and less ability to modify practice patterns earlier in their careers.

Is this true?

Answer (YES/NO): YES